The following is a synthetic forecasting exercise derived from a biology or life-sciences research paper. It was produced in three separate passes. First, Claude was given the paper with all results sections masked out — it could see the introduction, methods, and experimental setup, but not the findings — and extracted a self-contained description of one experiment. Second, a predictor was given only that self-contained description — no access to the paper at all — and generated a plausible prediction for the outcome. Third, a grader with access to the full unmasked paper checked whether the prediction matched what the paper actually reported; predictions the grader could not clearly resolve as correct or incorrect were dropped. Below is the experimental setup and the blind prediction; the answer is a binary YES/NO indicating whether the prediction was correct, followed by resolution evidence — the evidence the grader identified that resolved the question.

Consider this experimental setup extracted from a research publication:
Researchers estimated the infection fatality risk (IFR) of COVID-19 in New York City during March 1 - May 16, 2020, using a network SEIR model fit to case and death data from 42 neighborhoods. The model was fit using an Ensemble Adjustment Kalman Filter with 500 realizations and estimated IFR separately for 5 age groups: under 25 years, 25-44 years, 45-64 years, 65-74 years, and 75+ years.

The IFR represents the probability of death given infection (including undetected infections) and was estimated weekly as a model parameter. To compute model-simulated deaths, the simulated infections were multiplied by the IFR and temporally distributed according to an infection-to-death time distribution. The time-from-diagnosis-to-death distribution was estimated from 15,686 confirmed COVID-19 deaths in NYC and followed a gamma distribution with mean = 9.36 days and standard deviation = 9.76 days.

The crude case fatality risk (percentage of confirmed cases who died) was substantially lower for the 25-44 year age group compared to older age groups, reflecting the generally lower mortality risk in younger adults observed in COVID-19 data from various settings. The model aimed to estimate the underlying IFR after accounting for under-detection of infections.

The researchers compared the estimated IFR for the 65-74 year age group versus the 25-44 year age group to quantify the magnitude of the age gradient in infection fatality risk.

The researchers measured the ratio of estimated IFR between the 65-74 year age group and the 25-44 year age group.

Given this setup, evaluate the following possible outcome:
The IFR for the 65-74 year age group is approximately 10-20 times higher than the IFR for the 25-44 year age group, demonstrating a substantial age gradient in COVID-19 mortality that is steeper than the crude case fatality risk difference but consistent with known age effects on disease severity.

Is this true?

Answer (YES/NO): NO